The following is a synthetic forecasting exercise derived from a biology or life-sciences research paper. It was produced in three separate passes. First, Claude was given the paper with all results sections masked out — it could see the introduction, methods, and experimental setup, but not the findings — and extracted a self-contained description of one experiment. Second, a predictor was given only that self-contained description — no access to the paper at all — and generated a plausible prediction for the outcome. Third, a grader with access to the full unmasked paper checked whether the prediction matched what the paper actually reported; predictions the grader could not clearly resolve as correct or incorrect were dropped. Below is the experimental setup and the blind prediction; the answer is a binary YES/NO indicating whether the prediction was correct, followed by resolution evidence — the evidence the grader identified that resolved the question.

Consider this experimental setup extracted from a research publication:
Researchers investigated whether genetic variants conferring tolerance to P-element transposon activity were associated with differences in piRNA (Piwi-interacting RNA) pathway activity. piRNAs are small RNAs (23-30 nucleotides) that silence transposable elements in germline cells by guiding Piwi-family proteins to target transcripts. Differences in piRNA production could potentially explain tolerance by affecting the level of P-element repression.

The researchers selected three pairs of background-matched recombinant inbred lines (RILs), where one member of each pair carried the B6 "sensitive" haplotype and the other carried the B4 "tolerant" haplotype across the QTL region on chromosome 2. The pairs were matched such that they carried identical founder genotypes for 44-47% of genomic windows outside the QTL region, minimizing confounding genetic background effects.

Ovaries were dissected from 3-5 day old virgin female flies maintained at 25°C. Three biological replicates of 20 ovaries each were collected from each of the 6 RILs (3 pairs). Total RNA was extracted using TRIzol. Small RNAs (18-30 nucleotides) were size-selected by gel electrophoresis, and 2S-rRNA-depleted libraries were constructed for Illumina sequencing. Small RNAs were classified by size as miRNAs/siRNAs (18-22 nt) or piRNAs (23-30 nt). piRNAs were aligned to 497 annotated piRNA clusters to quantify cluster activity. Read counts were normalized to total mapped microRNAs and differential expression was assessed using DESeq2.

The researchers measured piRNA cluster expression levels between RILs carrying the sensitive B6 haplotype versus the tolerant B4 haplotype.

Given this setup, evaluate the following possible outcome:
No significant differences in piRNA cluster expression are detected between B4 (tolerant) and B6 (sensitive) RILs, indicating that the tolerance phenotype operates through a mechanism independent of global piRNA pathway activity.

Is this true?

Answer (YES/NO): NO